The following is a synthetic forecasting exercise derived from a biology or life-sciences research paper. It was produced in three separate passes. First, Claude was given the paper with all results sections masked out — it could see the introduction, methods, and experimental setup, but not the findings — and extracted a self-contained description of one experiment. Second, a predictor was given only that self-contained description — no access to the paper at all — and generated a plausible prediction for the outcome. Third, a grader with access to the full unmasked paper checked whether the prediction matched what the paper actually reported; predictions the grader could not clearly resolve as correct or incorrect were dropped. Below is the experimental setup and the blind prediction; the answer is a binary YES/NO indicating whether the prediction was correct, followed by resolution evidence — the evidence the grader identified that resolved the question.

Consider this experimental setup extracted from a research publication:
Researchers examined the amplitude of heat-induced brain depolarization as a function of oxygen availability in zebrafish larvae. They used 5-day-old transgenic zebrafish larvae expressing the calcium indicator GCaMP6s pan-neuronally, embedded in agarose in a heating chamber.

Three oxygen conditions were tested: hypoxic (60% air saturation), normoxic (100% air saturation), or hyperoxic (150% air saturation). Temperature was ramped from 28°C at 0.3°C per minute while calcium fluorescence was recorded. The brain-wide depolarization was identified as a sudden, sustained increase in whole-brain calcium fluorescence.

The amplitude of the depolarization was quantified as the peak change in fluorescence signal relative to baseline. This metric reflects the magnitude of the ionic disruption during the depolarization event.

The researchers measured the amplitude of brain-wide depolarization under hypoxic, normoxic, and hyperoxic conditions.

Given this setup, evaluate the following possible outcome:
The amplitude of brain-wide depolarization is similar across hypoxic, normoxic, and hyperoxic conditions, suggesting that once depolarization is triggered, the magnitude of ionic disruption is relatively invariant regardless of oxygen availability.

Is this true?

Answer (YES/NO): YES